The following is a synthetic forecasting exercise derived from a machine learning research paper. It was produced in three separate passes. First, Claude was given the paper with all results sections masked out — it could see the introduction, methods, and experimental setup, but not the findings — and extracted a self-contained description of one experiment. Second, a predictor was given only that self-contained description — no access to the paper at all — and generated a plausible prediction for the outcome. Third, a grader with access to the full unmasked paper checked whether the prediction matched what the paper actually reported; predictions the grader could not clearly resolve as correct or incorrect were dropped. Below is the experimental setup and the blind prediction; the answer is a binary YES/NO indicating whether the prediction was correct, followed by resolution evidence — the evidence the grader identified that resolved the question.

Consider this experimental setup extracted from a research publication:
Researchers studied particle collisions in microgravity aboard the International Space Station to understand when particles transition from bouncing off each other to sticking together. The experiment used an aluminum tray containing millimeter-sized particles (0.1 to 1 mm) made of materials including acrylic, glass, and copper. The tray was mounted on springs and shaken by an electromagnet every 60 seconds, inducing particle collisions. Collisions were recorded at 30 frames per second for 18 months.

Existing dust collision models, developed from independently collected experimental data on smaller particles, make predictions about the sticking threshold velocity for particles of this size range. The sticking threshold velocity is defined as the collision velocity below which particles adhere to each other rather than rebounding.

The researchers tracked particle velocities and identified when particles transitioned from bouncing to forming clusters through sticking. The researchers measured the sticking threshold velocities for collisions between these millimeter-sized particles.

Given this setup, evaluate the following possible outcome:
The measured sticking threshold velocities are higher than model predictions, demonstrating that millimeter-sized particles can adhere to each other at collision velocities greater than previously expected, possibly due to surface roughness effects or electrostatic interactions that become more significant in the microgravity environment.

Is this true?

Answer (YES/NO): NO